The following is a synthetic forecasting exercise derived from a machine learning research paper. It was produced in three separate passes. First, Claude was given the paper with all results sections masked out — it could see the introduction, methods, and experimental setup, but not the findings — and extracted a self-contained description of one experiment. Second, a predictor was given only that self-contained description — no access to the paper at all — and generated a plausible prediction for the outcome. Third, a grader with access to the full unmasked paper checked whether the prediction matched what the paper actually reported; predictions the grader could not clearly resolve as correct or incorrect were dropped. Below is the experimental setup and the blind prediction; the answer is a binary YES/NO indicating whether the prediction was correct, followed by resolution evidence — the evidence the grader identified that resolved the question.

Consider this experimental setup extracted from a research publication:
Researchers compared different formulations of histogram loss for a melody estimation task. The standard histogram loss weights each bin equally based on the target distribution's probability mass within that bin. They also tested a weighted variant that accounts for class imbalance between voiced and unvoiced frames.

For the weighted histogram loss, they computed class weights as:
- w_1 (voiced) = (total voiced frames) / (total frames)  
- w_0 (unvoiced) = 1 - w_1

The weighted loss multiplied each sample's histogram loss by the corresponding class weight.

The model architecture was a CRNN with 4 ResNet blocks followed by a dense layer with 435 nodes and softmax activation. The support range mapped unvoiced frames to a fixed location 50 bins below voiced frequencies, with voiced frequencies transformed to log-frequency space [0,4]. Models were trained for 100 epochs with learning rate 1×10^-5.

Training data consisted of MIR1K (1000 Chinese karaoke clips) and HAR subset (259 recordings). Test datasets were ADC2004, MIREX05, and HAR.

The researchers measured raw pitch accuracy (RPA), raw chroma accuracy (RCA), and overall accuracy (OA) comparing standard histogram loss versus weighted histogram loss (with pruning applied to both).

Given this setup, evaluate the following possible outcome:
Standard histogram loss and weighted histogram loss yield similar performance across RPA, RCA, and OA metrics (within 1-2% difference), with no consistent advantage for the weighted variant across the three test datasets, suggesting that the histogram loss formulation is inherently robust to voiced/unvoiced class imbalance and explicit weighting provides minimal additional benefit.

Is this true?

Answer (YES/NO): NO